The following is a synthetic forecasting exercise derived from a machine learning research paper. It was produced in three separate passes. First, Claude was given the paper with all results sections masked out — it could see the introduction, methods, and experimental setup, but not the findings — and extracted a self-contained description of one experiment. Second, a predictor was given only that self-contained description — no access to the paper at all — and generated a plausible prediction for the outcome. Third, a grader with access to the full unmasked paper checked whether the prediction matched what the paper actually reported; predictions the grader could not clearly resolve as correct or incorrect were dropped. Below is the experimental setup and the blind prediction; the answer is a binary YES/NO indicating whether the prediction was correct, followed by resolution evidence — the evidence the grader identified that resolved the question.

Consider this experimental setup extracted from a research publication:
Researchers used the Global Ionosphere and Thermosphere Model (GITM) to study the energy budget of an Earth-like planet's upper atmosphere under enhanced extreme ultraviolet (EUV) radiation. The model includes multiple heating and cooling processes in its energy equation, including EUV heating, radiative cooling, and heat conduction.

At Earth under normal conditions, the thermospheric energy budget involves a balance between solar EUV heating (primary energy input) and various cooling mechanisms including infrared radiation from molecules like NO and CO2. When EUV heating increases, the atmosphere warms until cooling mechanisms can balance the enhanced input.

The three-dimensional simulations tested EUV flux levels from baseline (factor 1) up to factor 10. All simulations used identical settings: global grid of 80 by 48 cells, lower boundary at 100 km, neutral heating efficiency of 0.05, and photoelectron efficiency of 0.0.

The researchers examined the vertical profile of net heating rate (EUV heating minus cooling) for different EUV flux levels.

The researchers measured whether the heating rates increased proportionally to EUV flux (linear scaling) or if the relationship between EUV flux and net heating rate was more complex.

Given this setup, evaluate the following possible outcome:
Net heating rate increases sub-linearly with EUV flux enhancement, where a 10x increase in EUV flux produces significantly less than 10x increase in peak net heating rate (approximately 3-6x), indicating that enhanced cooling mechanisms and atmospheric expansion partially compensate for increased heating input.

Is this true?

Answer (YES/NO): NO